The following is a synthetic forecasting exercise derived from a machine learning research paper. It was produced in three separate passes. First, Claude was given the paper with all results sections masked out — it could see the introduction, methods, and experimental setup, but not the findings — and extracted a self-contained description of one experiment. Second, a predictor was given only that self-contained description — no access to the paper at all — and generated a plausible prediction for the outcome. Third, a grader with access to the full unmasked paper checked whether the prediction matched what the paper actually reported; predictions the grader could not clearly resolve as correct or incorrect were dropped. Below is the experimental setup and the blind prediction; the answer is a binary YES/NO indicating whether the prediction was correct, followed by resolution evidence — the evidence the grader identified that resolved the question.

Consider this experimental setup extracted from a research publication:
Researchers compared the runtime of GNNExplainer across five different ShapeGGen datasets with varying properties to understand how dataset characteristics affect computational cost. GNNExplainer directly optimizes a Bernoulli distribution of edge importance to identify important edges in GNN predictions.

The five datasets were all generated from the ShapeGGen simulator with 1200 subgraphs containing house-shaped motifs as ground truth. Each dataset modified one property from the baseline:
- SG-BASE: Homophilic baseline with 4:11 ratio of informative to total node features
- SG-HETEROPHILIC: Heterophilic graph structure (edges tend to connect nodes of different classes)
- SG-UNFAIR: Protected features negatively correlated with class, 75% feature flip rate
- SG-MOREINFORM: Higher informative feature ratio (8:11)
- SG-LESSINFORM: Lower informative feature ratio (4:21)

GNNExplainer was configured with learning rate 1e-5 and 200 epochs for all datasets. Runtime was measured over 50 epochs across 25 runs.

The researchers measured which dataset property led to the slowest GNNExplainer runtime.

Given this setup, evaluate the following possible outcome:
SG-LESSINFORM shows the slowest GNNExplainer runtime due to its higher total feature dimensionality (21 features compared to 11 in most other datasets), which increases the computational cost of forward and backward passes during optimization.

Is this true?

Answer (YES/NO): NO